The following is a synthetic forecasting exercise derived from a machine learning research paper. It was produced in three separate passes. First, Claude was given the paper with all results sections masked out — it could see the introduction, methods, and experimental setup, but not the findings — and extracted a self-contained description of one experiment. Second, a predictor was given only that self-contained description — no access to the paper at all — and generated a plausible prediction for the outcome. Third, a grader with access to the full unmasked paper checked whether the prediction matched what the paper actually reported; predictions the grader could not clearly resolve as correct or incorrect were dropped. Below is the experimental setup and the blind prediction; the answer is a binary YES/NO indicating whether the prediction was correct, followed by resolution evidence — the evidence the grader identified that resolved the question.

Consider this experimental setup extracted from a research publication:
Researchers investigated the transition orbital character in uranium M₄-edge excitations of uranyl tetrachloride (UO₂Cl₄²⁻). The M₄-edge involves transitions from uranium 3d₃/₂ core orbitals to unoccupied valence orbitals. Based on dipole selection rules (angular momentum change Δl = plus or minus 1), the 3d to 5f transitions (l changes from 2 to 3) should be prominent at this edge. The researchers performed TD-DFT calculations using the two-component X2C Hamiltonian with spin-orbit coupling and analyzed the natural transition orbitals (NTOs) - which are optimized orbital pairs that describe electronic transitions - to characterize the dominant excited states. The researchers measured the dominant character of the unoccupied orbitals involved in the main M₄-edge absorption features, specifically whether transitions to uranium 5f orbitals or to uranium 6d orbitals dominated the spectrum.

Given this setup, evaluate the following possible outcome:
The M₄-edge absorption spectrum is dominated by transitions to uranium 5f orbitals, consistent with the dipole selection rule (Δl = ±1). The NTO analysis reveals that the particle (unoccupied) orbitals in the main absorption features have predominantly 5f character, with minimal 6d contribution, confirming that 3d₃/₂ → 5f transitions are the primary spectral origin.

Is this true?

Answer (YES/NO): YES